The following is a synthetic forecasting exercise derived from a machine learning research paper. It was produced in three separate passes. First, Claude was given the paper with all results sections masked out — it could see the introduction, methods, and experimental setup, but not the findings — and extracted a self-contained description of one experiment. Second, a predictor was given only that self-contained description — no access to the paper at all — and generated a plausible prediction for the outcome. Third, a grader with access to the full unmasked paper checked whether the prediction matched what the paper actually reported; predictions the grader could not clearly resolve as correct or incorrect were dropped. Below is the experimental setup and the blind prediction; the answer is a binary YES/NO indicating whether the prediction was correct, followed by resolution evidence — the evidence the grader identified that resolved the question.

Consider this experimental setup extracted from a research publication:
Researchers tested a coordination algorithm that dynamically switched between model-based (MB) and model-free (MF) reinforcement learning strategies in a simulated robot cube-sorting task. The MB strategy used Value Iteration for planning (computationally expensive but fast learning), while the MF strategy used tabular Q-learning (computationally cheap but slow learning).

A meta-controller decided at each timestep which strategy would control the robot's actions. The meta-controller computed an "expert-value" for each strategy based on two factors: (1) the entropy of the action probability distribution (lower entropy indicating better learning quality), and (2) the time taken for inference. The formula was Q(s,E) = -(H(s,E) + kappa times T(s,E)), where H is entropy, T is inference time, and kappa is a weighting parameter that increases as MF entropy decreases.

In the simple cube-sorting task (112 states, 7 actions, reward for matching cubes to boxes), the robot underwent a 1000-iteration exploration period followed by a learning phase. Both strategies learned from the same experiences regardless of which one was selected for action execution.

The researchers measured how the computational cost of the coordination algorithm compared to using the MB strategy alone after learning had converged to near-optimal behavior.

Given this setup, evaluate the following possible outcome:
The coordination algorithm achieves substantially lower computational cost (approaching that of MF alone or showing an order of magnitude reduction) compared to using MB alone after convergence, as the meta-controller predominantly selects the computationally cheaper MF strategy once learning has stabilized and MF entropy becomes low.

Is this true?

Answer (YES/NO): YES